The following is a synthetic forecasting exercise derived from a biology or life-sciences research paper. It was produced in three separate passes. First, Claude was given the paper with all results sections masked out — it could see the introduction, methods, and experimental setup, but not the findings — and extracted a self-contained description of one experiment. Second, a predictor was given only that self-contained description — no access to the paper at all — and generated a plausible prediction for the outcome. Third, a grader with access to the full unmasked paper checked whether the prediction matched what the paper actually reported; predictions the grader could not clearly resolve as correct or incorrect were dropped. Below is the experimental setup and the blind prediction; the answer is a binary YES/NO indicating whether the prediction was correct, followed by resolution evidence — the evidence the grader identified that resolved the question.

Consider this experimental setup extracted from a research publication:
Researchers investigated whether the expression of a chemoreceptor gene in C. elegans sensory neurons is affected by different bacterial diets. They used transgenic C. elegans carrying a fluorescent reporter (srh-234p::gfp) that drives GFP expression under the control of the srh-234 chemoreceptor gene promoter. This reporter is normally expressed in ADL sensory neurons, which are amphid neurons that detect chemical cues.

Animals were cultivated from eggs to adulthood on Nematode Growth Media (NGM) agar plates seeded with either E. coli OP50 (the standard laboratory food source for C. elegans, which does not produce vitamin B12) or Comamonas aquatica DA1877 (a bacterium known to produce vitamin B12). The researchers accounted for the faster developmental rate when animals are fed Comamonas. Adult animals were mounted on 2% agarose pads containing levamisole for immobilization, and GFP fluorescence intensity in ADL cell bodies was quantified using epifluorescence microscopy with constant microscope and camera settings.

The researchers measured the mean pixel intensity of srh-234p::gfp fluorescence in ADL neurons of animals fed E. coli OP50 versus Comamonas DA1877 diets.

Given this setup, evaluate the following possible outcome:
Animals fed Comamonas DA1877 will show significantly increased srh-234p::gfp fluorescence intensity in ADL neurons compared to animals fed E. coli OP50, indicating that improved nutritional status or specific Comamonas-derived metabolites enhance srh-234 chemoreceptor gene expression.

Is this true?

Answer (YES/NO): NO